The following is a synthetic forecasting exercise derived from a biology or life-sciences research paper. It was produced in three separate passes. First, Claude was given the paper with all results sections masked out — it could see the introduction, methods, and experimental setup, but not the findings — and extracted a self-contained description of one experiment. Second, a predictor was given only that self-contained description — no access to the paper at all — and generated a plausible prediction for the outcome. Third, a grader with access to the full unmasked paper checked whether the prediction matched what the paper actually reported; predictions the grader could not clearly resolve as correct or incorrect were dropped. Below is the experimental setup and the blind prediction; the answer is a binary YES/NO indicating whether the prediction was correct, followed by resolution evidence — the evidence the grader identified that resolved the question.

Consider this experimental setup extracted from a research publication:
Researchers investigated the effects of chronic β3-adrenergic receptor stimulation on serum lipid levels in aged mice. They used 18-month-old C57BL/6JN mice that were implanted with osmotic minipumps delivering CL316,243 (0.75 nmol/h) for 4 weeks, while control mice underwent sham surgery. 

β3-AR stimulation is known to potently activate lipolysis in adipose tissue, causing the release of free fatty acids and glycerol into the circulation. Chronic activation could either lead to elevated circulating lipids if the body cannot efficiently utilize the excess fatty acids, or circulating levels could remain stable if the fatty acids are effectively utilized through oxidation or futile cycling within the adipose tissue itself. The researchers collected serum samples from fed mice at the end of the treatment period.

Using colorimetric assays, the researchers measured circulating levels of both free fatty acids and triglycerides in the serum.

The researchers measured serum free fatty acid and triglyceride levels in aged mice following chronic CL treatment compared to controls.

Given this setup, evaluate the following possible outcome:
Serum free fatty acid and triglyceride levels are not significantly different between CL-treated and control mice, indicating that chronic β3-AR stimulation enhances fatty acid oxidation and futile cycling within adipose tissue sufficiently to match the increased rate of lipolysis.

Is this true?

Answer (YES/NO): YES